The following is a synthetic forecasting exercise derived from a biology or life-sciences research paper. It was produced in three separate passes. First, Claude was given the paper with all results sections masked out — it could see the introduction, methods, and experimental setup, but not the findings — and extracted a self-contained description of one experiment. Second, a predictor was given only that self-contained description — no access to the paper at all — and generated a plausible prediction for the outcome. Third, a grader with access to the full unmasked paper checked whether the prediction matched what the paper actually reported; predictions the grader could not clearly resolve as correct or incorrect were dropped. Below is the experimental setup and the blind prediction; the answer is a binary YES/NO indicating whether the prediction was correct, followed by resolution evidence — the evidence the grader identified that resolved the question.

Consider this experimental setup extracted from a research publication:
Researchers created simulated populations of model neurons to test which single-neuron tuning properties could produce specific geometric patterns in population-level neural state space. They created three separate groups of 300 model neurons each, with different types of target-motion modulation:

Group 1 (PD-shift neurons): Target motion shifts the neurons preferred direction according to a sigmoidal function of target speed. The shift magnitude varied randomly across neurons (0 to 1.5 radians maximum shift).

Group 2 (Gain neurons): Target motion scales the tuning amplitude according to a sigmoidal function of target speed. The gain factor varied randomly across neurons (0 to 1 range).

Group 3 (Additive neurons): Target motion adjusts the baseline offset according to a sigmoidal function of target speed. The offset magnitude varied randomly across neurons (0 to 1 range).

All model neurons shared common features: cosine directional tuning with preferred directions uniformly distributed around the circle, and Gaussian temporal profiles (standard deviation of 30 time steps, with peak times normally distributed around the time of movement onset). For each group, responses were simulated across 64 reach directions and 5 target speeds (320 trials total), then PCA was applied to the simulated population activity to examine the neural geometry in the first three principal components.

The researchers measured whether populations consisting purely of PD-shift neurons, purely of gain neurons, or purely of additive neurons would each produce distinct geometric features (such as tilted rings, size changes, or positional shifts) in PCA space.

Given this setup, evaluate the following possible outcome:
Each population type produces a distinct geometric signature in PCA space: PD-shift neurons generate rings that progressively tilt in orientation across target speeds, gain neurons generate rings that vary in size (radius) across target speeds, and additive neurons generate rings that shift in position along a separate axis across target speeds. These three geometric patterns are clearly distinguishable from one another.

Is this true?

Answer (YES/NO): NO